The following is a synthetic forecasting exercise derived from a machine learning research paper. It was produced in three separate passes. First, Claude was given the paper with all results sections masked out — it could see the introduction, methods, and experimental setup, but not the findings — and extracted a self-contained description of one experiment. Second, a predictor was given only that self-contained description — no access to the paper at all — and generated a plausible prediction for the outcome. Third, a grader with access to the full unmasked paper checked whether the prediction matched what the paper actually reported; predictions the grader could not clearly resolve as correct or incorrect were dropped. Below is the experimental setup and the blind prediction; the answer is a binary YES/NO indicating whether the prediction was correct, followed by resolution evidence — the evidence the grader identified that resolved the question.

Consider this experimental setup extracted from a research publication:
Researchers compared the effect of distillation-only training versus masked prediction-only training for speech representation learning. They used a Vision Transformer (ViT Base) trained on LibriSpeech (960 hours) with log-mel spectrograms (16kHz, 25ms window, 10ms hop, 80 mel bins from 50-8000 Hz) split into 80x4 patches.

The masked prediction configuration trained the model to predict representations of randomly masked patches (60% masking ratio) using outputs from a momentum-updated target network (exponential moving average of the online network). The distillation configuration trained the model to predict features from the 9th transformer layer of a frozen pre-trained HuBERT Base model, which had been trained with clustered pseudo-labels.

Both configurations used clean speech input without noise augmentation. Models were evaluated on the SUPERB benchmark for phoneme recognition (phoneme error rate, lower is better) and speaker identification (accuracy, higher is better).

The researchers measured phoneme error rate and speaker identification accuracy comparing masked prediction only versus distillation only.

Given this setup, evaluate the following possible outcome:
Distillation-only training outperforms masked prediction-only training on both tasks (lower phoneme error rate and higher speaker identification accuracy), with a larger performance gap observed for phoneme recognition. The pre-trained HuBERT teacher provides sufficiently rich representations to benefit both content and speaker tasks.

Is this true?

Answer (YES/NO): NO